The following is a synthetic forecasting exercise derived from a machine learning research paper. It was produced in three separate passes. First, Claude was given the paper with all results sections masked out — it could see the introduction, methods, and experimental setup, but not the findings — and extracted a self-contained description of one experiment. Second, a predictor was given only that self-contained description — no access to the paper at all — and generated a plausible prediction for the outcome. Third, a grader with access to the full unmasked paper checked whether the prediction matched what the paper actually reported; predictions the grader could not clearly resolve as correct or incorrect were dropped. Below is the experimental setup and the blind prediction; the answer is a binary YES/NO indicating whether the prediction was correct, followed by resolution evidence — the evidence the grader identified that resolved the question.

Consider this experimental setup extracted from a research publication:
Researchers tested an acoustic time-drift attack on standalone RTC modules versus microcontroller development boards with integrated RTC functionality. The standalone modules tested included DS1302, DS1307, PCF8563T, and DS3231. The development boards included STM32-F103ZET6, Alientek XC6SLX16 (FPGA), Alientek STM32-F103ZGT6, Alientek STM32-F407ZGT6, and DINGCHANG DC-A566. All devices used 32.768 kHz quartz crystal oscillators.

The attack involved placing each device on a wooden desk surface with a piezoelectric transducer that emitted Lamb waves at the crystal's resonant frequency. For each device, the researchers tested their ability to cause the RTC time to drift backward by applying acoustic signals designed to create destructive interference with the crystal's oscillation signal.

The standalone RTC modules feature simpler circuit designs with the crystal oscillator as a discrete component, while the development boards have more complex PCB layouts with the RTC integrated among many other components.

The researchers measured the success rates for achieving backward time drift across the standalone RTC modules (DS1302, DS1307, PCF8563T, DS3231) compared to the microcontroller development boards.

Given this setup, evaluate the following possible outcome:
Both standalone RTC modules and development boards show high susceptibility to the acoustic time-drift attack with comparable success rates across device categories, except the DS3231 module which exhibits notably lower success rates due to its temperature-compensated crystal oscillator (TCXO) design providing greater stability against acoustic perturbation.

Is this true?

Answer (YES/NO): NO